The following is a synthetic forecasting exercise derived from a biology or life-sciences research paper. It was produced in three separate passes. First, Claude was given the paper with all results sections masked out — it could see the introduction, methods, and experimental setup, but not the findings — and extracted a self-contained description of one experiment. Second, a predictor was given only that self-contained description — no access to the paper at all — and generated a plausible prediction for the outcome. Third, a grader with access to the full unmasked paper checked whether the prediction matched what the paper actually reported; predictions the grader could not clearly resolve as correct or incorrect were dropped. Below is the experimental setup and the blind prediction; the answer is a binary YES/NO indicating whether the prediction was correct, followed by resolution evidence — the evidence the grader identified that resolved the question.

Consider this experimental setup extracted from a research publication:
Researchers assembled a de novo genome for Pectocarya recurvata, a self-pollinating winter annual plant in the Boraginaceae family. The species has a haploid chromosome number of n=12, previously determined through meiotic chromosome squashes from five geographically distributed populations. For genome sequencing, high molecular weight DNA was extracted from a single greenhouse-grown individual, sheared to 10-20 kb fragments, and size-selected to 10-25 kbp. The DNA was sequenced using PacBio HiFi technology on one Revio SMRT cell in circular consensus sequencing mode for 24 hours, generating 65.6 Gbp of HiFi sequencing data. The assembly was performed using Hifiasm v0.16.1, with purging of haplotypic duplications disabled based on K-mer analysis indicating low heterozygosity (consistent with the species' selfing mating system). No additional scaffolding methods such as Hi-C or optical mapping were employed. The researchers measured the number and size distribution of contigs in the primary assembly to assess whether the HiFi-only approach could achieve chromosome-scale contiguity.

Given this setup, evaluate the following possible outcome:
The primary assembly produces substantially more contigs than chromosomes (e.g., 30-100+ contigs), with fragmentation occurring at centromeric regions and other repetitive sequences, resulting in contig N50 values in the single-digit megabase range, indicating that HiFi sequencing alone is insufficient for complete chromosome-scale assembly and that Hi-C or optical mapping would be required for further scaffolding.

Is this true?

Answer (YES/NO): NO